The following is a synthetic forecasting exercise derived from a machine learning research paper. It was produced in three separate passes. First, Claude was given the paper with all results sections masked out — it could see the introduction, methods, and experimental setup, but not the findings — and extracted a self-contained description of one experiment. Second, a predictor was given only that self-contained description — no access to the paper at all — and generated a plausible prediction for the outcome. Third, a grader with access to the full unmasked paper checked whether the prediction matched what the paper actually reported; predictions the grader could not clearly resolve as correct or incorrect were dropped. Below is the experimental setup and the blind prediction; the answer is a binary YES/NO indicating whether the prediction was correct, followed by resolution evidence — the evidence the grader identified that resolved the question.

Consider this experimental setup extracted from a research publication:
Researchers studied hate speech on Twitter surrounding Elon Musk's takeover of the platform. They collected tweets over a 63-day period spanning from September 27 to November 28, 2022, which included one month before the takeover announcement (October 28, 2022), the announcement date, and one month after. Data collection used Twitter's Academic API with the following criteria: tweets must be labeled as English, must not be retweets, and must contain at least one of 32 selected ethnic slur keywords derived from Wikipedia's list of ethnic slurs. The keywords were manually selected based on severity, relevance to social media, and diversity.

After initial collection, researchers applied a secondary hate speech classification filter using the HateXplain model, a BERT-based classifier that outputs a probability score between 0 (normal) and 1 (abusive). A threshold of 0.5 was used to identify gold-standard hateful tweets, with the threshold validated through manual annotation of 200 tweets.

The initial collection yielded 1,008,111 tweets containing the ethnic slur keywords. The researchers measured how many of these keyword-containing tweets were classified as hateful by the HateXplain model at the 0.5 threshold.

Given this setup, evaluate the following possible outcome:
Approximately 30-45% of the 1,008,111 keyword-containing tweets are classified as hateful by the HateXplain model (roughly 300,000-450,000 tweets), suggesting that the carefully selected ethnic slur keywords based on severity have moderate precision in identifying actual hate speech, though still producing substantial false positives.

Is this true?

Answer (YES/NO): NO